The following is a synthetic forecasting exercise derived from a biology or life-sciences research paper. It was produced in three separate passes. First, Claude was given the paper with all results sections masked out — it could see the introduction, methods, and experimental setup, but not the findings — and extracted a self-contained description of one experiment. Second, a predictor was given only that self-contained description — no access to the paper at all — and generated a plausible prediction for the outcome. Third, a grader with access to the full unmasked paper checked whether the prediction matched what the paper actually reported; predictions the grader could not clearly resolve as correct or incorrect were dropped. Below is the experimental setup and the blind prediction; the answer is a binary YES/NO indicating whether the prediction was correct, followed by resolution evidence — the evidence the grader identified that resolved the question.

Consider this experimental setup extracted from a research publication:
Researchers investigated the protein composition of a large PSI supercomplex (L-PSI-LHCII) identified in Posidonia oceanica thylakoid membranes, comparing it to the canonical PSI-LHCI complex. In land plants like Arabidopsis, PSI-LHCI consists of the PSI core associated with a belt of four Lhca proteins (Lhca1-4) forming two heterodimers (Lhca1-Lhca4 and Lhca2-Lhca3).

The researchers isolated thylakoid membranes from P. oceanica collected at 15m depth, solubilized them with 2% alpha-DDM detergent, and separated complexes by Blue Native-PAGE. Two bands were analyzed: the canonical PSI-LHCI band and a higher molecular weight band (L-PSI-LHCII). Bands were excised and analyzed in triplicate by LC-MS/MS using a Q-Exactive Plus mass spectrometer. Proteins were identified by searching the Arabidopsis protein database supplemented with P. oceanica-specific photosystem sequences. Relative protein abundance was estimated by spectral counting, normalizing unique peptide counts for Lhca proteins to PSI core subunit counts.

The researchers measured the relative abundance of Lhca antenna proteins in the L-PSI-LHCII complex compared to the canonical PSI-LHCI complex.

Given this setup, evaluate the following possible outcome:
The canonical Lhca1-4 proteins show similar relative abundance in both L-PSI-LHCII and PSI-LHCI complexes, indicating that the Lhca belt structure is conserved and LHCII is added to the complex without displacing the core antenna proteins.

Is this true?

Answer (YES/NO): NO